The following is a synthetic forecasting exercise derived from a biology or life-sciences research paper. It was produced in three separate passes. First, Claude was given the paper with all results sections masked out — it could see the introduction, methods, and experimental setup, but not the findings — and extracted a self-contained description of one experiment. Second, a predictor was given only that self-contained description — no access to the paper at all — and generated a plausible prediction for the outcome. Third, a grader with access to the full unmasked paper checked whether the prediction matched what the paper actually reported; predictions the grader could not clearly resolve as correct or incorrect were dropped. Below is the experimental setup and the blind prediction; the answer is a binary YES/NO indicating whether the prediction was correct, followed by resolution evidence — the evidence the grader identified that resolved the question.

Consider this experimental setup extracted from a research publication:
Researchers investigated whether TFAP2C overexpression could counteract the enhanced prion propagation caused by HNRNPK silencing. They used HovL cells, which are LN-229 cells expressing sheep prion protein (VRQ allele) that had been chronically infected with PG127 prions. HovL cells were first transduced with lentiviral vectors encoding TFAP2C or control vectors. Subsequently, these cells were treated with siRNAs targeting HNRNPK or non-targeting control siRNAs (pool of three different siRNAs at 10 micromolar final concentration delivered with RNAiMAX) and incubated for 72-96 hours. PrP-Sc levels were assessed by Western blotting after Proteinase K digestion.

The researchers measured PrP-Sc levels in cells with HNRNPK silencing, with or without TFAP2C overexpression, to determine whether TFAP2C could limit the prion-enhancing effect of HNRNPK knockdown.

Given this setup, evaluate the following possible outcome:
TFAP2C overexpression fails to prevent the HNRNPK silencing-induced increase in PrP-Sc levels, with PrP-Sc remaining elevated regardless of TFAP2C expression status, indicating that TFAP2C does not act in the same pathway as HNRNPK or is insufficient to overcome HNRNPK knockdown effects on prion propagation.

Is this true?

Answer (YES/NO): NO